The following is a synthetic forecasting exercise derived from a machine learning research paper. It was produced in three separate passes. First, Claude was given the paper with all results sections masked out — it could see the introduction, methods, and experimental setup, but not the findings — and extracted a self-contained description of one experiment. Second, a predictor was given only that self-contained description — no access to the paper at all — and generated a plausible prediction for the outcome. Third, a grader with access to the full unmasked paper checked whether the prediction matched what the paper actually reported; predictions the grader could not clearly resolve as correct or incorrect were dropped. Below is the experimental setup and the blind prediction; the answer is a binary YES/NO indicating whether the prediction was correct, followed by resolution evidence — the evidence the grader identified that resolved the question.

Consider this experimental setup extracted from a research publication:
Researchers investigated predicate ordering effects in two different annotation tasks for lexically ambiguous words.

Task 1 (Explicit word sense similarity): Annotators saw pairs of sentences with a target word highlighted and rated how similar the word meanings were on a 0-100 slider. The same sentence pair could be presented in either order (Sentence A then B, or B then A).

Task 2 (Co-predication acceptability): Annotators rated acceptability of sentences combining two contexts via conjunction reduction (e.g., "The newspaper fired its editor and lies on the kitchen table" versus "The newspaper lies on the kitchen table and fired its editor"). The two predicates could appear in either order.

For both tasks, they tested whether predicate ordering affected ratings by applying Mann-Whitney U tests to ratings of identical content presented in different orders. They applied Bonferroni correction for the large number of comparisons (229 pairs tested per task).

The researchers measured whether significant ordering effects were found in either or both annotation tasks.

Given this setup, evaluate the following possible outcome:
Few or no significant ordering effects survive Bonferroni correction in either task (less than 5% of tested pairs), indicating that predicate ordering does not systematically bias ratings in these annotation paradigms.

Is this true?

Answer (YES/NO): YES